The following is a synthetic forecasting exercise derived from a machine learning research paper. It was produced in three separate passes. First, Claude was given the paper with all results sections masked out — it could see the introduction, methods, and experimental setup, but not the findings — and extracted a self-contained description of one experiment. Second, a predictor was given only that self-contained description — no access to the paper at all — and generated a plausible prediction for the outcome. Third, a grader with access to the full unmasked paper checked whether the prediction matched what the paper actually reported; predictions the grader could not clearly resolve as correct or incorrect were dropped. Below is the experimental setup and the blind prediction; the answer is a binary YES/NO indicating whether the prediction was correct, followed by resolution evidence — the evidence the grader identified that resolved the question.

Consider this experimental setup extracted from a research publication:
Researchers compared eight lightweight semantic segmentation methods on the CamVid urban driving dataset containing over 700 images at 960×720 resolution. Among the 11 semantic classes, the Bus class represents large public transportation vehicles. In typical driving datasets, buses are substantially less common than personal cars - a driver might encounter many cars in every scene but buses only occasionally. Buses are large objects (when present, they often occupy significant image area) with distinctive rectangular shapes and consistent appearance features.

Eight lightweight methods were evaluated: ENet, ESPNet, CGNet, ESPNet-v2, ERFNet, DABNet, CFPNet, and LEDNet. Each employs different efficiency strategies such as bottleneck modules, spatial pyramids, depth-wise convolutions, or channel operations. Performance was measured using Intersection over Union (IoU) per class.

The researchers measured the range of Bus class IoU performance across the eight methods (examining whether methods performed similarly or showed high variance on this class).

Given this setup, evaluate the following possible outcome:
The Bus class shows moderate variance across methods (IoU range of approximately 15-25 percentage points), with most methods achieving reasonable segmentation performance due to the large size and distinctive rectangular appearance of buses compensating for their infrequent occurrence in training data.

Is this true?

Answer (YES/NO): YES